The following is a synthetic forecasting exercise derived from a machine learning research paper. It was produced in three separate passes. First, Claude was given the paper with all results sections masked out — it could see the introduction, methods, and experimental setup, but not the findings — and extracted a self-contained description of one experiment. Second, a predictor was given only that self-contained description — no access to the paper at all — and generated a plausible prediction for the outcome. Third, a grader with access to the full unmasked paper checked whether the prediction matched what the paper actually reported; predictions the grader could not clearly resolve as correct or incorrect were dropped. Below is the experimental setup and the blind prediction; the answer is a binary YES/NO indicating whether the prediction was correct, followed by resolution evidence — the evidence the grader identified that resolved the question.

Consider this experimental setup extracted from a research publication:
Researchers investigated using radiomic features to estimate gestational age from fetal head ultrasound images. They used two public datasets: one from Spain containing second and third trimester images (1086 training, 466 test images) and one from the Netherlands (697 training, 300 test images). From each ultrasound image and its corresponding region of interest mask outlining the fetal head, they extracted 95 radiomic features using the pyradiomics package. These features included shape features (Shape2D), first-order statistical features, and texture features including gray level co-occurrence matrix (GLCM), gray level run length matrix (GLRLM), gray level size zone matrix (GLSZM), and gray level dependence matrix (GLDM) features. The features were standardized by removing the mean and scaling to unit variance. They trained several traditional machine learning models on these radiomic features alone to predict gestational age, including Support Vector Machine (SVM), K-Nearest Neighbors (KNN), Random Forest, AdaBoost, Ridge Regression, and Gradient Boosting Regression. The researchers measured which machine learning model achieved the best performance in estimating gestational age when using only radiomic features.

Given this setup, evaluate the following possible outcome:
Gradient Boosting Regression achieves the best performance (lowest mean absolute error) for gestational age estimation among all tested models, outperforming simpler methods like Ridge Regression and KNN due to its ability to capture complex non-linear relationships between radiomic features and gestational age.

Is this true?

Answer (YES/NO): YES